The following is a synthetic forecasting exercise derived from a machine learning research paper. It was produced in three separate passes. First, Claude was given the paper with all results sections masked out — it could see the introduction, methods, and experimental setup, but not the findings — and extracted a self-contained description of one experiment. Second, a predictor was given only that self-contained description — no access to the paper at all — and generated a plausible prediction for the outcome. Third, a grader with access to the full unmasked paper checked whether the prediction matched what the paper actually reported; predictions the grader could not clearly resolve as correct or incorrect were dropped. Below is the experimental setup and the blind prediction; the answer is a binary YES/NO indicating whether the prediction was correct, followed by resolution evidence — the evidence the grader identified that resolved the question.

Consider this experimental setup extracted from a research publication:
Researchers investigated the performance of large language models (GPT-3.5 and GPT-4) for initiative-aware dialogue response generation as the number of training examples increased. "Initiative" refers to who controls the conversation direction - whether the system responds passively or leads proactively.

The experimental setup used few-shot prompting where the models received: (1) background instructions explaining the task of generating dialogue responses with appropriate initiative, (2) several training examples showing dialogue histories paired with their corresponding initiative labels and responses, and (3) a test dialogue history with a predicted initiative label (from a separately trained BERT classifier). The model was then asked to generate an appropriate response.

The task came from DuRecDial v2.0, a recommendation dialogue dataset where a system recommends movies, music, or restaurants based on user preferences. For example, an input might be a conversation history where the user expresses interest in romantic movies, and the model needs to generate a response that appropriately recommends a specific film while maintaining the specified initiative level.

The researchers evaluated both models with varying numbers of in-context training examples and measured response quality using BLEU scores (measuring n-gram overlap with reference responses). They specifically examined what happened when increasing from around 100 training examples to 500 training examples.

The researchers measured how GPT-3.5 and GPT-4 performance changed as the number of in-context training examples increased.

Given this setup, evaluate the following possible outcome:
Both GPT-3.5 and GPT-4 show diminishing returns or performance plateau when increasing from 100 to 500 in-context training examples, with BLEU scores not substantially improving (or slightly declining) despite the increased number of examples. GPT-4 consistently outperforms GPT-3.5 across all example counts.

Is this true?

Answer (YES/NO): YES